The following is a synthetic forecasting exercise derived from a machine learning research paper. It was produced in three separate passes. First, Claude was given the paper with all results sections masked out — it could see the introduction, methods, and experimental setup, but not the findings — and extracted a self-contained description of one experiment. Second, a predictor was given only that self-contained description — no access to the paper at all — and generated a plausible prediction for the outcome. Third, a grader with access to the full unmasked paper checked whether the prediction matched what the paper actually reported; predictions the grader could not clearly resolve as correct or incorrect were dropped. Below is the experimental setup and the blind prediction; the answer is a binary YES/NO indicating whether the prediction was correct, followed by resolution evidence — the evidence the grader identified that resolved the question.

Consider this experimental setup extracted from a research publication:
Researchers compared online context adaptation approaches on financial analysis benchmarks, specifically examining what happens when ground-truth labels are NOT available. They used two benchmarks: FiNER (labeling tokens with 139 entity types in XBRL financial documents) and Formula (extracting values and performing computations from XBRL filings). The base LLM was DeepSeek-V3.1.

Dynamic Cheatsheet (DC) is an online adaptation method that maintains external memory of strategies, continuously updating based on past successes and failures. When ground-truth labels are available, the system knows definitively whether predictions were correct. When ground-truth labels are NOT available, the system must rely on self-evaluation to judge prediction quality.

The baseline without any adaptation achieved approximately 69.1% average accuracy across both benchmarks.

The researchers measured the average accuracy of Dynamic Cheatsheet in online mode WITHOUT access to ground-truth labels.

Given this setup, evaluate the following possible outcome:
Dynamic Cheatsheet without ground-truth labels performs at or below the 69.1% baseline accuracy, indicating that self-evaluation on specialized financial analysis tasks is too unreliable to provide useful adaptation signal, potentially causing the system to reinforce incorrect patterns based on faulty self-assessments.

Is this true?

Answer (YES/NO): YES